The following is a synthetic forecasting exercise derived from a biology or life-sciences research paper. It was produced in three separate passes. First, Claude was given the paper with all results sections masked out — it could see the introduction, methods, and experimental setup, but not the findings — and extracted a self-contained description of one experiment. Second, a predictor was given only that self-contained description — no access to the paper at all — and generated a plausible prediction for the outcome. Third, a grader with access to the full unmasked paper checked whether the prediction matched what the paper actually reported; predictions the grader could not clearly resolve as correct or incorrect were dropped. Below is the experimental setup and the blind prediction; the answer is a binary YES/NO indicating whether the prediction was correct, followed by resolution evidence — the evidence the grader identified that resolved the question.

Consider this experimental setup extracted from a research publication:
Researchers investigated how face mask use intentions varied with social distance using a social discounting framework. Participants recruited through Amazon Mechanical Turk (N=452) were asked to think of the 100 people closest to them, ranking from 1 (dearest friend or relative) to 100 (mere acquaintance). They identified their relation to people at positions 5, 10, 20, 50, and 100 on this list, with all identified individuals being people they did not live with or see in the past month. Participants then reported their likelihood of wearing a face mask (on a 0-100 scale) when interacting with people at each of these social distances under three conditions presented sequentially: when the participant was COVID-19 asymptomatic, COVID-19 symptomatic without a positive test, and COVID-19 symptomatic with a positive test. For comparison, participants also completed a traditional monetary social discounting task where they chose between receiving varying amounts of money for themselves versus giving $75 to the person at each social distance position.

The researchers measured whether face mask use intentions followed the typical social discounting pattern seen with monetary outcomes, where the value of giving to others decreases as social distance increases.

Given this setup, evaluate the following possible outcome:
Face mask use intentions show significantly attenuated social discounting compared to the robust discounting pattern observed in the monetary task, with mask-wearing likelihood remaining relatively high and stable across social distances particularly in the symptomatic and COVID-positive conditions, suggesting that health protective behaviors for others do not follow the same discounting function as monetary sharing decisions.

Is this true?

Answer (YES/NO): NO